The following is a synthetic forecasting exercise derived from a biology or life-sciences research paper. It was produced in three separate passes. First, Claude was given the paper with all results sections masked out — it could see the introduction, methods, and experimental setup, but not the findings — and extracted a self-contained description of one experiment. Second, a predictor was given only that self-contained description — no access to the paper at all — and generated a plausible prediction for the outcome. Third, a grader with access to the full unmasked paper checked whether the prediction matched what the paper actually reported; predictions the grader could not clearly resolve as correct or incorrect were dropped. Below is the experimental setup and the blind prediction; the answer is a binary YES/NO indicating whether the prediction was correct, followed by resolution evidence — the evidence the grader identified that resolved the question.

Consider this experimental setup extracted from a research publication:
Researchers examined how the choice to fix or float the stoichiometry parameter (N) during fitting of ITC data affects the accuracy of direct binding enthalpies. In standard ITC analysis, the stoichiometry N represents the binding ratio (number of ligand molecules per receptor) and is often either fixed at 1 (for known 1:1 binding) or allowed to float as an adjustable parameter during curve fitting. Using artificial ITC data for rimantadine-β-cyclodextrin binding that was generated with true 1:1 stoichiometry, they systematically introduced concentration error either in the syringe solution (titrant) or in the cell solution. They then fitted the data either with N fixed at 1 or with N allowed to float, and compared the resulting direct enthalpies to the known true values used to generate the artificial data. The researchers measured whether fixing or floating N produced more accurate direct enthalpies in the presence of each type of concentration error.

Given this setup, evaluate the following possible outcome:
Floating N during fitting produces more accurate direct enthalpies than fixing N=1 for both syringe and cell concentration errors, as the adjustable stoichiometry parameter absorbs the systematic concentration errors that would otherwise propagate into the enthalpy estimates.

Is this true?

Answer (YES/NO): NO